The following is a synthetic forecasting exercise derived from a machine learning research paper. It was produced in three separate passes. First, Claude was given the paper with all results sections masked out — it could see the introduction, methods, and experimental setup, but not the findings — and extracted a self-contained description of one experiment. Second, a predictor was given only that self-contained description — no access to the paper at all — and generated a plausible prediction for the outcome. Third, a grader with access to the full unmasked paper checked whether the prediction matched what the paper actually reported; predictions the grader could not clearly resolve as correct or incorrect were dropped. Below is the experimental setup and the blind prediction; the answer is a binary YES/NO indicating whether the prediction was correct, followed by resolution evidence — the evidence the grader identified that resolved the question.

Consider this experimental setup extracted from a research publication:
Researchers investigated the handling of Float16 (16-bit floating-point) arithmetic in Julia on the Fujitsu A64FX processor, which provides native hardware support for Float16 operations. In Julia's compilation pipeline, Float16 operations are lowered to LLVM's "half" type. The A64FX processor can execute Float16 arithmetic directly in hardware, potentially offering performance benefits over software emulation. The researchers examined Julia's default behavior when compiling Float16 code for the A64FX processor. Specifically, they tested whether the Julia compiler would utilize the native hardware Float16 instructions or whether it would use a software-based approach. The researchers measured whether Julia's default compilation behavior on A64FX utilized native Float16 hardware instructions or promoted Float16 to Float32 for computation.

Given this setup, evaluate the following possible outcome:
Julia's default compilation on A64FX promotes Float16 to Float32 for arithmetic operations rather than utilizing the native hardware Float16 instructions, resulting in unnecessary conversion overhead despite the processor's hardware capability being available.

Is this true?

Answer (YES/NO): YES